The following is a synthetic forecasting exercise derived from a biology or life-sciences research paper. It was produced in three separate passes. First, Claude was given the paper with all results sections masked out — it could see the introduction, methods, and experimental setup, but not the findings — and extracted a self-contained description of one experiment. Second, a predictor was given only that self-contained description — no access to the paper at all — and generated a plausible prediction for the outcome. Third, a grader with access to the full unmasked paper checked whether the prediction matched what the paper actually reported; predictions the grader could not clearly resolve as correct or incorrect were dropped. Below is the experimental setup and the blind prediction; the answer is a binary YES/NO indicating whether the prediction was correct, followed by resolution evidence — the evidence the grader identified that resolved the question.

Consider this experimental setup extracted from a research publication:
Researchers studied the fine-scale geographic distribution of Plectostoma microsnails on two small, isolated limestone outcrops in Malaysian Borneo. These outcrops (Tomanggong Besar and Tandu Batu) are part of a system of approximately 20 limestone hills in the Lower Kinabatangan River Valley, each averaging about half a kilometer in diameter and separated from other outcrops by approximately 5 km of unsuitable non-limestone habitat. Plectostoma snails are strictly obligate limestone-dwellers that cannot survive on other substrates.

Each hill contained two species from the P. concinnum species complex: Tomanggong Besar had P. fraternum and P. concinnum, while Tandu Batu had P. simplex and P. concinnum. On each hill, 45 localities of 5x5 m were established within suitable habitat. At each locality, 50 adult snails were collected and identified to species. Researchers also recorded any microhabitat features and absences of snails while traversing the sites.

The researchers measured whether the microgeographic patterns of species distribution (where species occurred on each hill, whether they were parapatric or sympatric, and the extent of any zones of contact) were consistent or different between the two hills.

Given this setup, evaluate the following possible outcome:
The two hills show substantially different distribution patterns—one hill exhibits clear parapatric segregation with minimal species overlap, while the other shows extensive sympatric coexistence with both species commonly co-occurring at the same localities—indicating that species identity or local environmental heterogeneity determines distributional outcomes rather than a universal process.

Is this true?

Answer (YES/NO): YES